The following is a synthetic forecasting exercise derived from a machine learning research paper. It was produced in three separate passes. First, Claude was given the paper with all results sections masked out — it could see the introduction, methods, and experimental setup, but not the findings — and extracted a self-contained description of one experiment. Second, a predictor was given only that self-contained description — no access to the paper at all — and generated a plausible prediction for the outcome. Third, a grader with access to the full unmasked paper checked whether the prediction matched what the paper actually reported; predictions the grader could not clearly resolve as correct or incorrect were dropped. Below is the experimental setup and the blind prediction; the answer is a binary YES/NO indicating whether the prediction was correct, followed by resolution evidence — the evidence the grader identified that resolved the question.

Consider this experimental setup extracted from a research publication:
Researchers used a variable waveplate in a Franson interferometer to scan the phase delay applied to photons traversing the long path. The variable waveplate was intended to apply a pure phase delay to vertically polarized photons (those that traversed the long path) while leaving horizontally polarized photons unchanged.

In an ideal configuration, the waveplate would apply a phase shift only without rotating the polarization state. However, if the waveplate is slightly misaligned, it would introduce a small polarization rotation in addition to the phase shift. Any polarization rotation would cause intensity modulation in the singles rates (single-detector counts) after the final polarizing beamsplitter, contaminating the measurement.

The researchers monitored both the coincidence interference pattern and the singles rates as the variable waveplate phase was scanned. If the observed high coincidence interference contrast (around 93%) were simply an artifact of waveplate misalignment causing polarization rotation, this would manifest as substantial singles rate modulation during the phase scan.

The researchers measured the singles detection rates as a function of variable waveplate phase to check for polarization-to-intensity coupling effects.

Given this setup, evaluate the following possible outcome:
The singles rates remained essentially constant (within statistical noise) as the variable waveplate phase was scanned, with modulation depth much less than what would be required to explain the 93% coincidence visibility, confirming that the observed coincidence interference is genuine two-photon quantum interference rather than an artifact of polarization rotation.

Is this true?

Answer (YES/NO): NO